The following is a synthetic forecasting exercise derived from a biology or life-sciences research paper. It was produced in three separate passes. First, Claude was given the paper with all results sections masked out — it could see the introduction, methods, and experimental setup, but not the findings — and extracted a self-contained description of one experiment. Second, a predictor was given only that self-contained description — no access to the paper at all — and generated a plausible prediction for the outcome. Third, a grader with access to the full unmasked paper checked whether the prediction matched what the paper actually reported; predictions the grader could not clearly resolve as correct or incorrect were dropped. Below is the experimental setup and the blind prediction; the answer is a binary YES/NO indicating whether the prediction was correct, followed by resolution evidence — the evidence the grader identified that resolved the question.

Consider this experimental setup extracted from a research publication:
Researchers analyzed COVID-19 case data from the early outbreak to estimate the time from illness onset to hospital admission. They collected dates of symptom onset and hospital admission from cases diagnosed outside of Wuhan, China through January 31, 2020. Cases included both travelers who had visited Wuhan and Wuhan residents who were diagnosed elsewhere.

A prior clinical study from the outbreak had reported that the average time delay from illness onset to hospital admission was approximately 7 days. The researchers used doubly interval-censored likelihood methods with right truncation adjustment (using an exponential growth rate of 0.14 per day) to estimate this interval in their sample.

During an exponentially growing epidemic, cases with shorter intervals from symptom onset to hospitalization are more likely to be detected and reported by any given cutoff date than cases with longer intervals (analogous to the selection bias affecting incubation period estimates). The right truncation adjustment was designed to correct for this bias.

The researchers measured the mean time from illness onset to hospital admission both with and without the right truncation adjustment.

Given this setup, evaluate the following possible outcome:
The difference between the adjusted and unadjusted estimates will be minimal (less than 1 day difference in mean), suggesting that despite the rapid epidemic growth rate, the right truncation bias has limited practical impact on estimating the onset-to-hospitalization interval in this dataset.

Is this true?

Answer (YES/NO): NO